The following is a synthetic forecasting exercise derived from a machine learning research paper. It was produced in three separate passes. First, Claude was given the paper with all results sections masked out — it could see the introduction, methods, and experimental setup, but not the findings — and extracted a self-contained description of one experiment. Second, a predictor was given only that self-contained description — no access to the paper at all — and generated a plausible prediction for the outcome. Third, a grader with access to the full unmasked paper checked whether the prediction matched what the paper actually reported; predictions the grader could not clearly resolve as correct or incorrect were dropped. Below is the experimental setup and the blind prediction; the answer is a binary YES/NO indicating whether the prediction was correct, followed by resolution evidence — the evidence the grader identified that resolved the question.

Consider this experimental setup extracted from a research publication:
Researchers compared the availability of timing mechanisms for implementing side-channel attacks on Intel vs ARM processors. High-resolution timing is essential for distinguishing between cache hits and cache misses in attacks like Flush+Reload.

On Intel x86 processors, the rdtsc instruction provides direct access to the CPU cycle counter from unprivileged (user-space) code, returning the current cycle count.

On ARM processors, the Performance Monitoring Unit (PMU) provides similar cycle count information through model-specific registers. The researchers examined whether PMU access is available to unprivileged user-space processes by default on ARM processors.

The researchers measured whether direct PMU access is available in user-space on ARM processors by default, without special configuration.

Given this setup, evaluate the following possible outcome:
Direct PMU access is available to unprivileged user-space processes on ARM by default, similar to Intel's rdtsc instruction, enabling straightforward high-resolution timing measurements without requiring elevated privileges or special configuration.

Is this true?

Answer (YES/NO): NO